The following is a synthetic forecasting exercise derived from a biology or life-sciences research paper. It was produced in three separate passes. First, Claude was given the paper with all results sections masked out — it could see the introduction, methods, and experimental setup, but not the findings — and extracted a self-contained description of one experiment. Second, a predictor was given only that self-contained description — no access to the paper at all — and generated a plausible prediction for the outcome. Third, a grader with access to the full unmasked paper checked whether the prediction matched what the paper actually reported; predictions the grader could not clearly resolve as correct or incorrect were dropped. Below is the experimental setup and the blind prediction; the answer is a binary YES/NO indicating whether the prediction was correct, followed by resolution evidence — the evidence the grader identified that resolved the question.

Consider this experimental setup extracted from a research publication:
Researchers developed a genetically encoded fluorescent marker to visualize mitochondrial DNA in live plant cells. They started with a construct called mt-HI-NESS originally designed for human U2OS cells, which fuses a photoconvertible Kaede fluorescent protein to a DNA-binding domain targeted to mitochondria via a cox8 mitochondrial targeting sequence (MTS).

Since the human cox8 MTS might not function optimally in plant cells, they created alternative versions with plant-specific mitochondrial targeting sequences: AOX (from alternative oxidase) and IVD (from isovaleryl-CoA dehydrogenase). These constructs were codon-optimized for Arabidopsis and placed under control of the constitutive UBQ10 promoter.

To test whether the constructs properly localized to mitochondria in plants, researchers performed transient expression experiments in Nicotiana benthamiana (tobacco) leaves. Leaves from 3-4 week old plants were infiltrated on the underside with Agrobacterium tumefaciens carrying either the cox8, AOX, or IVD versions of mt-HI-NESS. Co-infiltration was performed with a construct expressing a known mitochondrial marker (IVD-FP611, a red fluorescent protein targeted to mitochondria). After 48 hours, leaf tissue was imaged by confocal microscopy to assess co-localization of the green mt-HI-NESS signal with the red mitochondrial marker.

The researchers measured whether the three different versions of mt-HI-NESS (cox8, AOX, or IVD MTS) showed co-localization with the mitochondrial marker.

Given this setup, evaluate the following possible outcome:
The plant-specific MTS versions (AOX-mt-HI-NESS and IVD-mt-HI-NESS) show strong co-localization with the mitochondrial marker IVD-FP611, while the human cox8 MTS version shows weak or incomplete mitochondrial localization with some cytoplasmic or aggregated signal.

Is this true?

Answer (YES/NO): NO